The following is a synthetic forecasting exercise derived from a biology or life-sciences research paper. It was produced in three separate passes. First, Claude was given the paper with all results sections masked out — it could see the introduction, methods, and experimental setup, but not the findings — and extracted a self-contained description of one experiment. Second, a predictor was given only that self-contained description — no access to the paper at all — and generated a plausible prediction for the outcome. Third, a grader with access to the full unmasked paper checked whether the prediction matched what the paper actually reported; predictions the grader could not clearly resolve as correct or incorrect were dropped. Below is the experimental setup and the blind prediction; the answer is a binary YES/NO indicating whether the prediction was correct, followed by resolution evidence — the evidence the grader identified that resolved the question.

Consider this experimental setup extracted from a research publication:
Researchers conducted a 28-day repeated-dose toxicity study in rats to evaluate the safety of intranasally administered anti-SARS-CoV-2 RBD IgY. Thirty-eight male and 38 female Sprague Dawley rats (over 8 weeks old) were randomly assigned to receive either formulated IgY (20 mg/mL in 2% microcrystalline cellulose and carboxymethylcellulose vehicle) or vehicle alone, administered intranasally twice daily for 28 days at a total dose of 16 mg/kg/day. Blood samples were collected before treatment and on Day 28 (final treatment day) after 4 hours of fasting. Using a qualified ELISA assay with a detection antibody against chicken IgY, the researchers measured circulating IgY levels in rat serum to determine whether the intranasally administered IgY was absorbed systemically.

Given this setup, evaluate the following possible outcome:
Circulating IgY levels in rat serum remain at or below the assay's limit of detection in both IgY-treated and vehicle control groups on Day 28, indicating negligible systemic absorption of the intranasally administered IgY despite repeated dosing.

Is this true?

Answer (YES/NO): YES